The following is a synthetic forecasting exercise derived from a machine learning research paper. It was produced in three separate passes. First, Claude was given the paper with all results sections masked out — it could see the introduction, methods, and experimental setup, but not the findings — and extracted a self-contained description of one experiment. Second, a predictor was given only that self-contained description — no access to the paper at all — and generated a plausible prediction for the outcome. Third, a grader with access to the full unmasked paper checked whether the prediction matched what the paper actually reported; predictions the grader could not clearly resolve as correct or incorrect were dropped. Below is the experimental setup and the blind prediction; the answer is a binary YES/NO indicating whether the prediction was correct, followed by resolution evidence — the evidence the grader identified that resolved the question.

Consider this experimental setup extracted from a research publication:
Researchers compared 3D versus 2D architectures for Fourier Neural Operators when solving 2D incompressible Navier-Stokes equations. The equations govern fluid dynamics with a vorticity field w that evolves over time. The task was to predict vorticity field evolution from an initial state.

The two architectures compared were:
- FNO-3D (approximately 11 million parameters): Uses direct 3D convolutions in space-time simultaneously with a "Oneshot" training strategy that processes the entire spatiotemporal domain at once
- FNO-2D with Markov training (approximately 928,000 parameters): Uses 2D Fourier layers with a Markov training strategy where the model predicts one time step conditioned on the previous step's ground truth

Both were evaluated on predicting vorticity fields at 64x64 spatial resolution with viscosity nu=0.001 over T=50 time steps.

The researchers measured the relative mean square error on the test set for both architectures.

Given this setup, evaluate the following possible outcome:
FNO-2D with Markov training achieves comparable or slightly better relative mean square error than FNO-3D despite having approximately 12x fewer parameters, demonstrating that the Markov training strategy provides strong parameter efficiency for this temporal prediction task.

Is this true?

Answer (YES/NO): NO